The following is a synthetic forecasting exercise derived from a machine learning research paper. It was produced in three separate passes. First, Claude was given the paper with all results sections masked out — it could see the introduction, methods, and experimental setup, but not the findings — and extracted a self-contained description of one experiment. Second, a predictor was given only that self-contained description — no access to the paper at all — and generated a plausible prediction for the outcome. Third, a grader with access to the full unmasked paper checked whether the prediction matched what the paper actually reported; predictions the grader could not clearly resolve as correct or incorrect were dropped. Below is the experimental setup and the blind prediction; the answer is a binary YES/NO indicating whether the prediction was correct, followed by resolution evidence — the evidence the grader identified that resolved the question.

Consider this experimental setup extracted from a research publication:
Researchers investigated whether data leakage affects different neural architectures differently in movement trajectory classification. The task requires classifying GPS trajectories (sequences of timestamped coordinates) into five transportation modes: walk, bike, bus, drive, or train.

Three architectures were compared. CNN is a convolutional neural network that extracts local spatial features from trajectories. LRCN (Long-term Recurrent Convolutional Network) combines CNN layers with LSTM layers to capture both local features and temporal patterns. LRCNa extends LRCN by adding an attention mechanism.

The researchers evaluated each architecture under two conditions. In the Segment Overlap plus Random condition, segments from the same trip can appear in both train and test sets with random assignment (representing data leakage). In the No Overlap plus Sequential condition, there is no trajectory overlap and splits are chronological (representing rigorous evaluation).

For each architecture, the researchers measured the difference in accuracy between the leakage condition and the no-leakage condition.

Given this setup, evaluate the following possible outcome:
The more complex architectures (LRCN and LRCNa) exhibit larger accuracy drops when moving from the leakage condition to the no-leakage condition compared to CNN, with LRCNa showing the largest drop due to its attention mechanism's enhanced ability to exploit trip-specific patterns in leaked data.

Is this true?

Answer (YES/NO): YES